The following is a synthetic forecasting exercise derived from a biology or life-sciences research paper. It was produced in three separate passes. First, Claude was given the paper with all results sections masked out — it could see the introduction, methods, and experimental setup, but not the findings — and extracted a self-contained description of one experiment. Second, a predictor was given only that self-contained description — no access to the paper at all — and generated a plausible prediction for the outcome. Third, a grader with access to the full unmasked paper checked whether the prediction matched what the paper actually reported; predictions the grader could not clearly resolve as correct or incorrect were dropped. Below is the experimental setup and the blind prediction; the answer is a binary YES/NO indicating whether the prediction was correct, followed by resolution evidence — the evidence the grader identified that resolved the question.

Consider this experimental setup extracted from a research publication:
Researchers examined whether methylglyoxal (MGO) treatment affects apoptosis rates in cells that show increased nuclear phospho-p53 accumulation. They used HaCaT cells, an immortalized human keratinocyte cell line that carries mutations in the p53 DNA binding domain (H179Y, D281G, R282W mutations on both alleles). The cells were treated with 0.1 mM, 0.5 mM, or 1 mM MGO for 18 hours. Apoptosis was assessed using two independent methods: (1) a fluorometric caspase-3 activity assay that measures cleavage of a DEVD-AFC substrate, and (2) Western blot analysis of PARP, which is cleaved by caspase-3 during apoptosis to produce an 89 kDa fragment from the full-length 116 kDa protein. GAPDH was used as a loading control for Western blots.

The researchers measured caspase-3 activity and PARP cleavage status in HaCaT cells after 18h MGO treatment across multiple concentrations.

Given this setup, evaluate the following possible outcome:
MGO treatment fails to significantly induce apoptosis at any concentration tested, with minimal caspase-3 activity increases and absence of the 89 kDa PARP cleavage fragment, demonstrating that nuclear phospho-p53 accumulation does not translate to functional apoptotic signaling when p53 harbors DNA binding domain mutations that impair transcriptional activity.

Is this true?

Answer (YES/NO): YES